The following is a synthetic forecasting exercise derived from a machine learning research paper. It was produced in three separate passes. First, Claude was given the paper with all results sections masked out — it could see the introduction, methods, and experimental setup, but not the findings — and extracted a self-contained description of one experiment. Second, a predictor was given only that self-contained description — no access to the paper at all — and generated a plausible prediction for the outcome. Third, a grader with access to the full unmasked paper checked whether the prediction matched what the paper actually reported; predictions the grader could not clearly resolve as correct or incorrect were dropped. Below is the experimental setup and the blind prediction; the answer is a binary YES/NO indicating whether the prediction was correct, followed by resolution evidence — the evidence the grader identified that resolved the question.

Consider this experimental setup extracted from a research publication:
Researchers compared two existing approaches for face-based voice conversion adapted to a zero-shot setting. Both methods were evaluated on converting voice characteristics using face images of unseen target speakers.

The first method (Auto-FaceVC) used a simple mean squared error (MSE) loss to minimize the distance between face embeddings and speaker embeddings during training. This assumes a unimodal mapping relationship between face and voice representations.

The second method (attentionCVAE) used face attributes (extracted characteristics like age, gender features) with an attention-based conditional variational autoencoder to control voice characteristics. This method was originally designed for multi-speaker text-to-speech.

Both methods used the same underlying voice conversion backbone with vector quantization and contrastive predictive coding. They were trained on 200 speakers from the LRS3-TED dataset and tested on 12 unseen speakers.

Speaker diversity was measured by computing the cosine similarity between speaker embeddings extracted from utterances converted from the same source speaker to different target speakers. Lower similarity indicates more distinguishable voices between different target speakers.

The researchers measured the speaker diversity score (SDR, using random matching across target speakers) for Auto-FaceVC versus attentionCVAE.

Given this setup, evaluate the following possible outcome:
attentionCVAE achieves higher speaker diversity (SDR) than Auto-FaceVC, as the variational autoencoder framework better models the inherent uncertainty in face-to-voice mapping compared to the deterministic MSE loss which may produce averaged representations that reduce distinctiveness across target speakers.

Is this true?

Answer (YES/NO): NO